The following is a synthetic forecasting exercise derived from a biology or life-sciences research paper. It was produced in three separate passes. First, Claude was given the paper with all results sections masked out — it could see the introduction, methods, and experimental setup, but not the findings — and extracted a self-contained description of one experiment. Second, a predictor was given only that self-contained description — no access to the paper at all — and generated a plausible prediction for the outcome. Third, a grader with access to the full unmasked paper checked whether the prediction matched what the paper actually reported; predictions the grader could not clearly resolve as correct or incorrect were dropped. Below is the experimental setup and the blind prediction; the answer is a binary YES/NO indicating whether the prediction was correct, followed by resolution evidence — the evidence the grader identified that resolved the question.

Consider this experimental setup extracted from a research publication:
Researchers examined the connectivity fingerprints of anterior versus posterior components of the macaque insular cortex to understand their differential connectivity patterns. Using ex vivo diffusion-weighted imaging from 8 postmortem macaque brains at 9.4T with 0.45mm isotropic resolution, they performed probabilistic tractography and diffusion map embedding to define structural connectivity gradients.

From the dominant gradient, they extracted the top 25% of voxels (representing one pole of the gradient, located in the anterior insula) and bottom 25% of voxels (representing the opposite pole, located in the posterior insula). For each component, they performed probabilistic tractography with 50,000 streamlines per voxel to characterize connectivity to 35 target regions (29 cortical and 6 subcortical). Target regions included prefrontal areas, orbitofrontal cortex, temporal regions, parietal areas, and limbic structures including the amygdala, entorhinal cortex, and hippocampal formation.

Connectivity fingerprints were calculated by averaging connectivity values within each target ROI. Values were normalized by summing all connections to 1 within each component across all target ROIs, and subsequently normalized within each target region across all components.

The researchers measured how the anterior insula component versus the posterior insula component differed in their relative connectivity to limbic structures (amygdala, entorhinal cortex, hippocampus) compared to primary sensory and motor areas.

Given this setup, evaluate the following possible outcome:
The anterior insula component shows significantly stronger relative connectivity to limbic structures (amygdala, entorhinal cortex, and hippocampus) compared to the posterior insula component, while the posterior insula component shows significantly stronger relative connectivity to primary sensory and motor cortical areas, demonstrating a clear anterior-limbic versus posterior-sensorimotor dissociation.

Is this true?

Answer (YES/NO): NO